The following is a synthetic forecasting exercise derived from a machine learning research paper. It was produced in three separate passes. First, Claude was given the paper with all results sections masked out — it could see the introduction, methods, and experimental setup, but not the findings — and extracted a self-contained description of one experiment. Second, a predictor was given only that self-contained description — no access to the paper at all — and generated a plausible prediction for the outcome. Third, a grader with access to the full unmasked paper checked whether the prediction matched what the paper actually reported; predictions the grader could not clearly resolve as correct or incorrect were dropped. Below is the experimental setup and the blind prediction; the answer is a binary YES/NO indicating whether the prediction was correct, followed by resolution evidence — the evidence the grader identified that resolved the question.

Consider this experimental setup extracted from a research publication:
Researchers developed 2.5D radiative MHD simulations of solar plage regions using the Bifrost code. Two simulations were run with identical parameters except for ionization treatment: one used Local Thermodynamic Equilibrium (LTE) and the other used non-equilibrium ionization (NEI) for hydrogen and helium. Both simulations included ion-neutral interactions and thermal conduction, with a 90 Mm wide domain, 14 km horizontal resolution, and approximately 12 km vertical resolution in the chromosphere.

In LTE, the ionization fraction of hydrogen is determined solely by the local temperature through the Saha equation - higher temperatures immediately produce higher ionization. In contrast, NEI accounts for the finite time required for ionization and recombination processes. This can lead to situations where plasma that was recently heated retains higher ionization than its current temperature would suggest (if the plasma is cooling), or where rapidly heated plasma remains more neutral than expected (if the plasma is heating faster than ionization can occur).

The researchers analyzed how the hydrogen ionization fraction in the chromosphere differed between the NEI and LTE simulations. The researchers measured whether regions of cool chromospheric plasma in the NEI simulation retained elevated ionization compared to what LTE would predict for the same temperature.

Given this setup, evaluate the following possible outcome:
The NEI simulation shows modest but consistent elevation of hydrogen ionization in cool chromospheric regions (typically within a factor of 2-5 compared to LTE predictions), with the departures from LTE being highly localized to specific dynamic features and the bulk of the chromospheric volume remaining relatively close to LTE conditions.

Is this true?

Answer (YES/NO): NO